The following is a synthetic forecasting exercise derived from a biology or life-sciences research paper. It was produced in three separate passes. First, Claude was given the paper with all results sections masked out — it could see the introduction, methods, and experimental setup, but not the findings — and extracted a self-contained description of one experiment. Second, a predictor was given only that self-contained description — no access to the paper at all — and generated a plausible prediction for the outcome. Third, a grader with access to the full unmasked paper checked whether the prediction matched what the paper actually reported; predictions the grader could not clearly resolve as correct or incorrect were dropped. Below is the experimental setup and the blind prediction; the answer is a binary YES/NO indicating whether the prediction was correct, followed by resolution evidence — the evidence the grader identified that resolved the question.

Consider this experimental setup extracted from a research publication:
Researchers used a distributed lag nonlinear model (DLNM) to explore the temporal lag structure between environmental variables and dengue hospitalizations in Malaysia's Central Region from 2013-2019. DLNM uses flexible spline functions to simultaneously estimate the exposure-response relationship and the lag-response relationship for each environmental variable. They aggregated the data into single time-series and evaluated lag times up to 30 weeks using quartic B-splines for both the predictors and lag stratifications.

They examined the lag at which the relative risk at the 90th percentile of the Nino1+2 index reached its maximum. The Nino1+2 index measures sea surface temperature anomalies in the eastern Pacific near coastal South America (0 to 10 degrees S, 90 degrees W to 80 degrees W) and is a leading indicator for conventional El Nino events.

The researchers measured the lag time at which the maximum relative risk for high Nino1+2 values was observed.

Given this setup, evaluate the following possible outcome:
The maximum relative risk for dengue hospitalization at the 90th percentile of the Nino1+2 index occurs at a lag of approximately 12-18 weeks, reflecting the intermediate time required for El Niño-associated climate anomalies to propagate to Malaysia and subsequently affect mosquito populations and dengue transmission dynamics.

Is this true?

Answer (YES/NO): NO